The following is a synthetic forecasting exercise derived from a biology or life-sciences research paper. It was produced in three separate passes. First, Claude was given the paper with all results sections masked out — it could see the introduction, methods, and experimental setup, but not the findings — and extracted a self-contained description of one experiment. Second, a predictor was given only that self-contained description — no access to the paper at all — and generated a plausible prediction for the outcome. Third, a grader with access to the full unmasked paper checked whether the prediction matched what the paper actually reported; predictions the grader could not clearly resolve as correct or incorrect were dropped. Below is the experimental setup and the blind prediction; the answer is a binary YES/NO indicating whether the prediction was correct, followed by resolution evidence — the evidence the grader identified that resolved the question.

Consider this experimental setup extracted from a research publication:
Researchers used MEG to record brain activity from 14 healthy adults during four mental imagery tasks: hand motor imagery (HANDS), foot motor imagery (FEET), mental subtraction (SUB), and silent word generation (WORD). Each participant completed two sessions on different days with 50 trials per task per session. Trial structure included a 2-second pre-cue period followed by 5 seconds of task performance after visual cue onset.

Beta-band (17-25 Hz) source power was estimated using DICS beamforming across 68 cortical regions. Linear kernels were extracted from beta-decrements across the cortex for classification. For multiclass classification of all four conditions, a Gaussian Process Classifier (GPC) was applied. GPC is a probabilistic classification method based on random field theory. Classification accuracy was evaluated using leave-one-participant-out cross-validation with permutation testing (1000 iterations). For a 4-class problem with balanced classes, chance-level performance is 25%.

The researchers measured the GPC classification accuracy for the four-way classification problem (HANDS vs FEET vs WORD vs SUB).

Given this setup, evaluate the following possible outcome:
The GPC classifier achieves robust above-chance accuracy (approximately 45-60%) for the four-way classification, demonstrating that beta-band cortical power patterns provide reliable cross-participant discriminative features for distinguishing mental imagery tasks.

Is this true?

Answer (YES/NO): YES